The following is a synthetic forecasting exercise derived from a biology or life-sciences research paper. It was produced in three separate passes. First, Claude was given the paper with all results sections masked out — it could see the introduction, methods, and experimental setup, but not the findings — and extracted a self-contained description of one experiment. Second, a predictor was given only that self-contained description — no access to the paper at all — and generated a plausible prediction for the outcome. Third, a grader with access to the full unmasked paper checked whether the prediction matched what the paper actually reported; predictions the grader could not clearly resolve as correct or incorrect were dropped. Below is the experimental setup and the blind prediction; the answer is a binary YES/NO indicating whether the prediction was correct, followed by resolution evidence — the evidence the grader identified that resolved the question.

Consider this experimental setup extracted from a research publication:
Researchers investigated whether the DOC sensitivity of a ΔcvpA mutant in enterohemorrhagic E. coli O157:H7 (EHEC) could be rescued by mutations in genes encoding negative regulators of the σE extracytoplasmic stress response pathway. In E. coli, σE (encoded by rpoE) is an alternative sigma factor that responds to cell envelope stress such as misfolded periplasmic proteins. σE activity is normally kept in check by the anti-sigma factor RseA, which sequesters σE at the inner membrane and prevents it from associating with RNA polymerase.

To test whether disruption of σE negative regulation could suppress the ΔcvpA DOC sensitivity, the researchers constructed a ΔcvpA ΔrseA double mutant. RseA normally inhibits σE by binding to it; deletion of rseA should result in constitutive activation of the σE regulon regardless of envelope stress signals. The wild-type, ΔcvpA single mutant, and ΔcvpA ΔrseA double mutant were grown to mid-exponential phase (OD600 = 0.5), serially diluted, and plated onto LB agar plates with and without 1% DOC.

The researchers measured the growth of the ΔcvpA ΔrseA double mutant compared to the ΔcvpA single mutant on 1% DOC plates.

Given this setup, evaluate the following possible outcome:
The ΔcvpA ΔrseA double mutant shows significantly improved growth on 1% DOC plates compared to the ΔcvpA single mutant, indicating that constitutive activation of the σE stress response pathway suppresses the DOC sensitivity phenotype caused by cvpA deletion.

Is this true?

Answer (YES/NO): YES